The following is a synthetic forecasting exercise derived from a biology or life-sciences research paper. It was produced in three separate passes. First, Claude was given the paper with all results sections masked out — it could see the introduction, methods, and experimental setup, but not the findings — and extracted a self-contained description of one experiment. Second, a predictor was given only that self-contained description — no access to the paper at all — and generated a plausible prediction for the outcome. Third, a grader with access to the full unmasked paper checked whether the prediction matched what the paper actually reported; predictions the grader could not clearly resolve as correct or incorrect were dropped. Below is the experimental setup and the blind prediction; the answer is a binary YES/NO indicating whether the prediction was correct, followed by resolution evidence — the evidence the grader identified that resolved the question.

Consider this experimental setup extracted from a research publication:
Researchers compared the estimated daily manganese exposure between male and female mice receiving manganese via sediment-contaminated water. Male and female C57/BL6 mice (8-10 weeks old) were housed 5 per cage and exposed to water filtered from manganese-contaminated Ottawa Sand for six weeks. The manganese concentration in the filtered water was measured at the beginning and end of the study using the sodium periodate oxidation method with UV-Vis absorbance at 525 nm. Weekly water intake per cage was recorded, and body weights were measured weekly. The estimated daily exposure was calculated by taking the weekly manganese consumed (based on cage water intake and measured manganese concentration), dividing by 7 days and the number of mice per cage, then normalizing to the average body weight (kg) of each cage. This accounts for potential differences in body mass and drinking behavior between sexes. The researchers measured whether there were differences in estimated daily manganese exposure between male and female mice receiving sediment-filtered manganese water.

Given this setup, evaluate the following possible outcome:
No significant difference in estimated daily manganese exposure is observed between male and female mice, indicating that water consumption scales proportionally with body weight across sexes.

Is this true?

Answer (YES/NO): NO